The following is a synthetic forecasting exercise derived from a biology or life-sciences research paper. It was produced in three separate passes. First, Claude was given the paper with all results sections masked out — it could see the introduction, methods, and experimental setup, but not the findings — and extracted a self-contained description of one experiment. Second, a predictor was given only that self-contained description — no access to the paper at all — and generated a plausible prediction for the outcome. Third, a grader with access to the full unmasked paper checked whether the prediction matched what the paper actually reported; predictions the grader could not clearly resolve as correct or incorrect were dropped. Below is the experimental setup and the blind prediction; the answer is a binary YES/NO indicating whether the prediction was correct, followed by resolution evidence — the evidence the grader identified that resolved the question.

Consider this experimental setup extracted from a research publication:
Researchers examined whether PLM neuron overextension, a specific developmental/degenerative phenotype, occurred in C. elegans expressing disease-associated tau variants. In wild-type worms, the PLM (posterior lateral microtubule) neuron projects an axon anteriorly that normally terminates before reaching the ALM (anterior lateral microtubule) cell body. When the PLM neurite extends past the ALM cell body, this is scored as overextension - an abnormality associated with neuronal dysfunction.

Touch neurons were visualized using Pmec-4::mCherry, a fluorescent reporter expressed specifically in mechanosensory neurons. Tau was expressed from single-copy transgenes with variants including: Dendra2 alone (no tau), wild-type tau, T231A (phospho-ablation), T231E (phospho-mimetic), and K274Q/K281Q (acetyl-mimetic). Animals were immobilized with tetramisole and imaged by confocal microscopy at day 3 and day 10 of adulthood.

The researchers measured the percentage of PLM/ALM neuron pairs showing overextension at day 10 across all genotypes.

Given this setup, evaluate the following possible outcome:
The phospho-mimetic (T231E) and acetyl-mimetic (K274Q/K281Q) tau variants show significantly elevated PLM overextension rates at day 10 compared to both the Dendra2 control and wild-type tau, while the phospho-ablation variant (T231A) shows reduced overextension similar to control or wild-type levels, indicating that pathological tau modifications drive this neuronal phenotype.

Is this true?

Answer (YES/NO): YES